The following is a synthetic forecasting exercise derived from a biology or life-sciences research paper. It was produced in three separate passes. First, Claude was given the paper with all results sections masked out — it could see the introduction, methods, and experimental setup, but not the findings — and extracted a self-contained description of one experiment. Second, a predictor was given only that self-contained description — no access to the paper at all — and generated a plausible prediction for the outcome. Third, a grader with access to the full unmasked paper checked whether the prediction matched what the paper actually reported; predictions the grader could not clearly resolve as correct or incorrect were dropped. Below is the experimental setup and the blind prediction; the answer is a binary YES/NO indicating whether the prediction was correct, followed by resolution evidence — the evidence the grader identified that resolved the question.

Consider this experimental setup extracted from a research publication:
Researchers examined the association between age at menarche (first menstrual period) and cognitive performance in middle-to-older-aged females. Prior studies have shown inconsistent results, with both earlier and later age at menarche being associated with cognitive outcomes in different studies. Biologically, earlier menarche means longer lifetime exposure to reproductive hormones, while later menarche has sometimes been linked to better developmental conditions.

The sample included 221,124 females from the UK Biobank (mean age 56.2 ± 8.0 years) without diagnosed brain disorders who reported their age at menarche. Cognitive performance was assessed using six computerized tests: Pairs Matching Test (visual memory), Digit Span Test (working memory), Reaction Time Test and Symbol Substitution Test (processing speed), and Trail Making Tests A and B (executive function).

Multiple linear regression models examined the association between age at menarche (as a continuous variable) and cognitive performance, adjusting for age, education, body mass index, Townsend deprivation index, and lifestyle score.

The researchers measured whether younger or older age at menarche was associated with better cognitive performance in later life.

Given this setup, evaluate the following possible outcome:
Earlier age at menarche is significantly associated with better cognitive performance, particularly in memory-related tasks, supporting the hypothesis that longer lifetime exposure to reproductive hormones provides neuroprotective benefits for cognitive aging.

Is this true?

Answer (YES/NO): NO